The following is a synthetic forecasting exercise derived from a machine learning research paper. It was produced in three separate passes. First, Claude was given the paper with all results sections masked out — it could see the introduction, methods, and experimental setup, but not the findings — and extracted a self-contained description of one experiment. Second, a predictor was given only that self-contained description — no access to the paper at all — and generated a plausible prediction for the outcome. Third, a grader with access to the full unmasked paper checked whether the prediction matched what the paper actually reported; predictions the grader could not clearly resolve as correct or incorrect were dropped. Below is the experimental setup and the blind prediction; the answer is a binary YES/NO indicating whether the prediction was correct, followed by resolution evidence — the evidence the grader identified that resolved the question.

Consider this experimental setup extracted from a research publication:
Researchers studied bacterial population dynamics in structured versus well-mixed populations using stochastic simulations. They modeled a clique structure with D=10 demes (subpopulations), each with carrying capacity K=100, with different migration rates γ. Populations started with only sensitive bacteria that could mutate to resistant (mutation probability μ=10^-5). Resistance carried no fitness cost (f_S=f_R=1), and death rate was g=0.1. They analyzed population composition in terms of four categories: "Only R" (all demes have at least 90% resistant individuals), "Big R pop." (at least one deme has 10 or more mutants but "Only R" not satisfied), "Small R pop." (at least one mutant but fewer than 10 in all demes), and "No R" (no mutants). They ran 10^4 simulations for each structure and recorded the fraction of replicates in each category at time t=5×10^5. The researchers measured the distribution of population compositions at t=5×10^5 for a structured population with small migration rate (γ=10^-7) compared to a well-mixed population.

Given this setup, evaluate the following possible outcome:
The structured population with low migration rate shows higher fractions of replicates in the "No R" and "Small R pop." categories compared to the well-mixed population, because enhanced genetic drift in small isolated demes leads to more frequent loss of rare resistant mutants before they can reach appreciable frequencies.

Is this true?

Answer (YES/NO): NO